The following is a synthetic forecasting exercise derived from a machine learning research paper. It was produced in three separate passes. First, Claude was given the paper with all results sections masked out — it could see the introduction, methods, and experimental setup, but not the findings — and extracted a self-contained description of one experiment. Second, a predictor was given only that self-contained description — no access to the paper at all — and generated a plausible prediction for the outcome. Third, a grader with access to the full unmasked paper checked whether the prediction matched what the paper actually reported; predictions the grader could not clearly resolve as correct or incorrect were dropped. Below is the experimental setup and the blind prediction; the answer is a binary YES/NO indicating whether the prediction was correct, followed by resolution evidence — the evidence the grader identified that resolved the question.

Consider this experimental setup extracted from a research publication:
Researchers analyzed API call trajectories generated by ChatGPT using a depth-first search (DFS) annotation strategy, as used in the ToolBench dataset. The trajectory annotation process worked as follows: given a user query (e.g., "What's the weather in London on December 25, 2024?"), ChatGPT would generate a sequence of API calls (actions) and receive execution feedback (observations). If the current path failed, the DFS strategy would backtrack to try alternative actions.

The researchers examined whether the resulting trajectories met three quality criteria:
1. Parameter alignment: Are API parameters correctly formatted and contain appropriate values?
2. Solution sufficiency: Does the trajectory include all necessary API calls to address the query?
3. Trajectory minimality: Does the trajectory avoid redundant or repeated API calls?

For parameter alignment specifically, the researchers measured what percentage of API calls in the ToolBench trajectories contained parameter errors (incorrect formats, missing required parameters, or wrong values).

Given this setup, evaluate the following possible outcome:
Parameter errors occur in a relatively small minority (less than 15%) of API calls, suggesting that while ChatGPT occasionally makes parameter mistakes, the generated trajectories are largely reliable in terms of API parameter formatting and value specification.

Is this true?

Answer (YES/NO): NO